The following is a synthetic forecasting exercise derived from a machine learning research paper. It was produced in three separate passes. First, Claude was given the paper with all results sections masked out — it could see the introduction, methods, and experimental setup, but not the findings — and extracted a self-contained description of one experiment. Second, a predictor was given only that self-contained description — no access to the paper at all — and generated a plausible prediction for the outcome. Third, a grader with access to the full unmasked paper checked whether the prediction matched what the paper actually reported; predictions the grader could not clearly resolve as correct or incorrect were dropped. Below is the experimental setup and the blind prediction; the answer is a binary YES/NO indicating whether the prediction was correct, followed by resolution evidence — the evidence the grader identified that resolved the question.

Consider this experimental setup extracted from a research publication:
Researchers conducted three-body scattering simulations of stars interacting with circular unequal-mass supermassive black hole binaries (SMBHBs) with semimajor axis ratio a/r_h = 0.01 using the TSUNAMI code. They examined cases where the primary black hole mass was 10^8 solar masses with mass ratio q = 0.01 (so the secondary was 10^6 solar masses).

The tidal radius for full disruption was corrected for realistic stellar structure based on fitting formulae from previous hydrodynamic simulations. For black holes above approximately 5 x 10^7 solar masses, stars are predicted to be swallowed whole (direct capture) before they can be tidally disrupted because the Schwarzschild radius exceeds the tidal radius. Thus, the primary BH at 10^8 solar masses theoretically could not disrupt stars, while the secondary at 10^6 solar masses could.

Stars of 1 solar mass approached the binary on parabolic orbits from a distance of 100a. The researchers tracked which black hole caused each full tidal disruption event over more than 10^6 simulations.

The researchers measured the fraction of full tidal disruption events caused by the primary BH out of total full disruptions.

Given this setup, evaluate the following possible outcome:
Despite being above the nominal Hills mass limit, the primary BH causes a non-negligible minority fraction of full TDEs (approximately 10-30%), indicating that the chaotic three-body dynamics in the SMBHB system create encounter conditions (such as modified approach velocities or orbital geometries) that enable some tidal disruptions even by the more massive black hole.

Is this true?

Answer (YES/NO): NO